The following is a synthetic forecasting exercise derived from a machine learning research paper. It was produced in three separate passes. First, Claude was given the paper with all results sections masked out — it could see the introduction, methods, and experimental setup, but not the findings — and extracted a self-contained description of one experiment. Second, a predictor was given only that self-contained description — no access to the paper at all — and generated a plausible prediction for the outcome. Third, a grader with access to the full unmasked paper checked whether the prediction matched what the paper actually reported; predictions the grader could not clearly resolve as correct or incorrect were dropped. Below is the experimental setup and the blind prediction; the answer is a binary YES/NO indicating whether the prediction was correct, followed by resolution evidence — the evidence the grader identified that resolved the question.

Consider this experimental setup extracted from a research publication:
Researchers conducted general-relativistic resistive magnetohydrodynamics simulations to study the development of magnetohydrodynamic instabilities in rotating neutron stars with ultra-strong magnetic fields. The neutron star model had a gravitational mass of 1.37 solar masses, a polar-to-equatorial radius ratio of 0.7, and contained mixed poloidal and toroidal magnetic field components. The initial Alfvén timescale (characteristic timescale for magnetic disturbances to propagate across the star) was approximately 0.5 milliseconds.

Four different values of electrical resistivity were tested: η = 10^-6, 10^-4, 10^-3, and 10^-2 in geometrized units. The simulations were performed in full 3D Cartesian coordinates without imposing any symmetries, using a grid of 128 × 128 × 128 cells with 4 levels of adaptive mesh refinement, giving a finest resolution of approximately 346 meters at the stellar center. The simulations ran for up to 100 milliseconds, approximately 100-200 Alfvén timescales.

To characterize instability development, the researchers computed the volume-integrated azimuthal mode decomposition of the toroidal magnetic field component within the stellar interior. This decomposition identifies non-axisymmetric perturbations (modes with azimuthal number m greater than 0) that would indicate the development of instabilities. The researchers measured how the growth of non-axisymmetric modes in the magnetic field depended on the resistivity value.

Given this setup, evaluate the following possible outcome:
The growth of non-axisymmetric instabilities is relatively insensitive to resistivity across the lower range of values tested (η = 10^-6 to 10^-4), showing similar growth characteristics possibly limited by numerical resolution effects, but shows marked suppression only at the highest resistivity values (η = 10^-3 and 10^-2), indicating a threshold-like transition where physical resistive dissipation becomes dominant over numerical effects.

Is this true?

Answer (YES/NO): NO